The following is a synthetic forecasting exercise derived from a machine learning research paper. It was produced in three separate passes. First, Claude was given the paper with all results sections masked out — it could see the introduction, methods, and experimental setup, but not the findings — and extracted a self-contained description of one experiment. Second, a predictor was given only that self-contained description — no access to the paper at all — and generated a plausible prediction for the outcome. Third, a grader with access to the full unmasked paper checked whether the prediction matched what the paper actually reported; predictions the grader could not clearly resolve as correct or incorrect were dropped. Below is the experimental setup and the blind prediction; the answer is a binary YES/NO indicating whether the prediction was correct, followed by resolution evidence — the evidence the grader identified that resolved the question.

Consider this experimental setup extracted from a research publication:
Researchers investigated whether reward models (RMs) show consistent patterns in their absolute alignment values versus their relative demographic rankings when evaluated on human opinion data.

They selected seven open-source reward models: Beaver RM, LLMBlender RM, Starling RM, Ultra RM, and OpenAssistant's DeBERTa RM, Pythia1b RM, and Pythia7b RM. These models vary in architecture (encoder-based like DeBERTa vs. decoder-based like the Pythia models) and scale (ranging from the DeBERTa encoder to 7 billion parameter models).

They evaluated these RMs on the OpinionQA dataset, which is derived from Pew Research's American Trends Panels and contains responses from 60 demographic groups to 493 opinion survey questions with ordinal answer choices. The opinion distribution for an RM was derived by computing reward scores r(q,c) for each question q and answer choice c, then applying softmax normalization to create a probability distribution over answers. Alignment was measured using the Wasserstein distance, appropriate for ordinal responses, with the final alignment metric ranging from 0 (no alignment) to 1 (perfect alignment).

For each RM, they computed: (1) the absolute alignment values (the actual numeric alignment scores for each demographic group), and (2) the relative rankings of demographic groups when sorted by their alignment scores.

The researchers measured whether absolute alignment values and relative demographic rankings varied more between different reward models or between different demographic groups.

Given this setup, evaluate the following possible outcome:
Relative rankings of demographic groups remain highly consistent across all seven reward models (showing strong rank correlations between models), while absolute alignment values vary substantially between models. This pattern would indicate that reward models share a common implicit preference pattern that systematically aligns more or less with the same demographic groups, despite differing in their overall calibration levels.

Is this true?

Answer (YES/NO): YES